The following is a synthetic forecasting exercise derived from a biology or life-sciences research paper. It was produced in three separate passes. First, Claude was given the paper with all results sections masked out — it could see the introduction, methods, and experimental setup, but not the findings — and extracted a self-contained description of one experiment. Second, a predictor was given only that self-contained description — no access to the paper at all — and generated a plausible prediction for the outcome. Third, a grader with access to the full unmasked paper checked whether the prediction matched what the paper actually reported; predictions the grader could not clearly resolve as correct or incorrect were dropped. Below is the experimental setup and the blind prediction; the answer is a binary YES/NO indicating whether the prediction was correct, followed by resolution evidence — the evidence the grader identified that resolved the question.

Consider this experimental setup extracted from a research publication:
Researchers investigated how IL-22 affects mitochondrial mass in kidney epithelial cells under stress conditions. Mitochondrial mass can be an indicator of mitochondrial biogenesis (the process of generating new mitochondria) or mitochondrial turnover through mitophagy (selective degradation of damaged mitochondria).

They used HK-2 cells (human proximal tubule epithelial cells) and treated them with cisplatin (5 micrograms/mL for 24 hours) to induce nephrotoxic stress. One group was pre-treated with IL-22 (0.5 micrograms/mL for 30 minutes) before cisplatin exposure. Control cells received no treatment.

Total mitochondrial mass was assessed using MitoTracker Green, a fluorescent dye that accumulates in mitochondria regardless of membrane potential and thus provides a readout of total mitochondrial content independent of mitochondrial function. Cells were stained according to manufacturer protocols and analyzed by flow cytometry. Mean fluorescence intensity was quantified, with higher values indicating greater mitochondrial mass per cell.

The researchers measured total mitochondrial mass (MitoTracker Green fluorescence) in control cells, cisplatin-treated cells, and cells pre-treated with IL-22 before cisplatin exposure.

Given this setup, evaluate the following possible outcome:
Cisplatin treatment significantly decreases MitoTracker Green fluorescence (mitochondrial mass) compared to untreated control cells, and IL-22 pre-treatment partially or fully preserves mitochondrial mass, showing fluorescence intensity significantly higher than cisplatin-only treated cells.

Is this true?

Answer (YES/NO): NO